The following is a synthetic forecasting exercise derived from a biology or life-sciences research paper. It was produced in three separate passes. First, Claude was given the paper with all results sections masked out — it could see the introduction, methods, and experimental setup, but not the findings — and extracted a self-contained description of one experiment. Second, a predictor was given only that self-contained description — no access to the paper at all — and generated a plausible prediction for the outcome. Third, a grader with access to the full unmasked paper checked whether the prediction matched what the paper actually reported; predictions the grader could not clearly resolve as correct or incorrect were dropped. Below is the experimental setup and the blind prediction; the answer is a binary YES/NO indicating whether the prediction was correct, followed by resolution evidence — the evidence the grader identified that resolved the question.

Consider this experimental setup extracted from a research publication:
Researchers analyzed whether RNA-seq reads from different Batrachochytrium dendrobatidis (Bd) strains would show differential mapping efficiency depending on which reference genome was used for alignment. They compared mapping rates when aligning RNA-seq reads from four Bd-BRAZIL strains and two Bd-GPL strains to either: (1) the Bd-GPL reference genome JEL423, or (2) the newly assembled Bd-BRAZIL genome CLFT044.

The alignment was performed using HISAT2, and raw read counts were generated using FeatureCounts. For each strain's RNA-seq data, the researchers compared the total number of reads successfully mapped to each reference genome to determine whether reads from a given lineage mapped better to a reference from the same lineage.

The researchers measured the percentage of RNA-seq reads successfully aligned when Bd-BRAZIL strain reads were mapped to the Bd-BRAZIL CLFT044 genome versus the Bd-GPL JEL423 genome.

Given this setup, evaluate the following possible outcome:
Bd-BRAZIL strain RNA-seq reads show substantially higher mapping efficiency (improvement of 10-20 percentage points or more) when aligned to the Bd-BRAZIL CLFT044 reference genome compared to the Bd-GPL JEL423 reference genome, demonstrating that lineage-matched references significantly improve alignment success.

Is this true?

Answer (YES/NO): NO